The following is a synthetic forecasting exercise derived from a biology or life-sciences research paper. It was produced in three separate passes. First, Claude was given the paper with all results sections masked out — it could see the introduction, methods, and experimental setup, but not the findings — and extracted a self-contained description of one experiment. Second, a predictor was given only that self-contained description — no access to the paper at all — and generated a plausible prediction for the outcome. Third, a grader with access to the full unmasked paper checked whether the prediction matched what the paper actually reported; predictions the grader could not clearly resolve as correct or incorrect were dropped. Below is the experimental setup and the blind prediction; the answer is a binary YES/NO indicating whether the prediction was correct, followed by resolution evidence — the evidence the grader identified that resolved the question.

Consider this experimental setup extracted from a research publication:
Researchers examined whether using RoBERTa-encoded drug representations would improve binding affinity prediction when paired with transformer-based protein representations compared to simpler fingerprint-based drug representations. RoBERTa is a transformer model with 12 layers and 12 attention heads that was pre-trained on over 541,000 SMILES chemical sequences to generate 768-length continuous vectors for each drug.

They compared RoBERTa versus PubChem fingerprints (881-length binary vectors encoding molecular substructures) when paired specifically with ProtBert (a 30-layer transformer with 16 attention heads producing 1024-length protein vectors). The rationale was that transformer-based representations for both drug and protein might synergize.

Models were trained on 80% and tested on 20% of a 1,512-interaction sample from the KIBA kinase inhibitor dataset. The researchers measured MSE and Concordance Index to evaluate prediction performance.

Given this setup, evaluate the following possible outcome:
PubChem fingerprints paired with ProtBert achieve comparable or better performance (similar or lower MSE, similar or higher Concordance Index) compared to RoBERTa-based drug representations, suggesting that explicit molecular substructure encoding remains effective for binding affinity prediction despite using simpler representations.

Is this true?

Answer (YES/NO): YES